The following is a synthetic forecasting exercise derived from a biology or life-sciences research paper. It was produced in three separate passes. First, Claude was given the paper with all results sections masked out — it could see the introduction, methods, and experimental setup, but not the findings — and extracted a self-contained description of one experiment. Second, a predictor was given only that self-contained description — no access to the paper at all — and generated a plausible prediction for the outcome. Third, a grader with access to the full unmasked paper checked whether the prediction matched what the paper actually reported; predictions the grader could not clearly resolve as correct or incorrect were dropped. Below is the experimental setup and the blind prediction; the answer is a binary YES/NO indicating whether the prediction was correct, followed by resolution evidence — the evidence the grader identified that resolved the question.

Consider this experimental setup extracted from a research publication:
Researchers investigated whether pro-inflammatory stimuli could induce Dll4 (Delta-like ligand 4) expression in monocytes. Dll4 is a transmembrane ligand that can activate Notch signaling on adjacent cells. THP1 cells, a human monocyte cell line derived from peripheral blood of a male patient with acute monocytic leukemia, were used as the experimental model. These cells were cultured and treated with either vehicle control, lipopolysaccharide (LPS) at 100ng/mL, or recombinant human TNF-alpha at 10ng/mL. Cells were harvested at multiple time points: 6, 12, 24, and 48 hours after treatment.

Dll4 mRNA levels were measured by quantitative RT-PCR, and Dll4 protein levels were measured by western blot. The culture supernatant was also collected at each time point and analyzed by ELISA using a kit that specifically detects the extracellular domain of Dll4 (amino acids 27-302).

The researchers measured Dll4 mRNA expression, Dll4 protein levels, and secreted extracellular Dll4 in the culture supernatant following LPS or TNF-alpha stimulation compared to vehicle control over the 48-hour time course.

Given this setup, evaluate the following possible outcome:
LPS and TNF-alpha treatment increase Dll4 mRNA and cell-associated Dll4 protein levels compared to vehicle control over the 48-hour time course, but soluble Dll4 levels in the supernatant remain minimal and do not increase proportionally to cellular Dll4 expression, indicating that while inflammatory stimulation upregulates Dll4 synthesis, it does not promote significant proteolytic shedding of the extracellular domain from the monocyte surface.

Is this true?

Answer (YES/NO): NO